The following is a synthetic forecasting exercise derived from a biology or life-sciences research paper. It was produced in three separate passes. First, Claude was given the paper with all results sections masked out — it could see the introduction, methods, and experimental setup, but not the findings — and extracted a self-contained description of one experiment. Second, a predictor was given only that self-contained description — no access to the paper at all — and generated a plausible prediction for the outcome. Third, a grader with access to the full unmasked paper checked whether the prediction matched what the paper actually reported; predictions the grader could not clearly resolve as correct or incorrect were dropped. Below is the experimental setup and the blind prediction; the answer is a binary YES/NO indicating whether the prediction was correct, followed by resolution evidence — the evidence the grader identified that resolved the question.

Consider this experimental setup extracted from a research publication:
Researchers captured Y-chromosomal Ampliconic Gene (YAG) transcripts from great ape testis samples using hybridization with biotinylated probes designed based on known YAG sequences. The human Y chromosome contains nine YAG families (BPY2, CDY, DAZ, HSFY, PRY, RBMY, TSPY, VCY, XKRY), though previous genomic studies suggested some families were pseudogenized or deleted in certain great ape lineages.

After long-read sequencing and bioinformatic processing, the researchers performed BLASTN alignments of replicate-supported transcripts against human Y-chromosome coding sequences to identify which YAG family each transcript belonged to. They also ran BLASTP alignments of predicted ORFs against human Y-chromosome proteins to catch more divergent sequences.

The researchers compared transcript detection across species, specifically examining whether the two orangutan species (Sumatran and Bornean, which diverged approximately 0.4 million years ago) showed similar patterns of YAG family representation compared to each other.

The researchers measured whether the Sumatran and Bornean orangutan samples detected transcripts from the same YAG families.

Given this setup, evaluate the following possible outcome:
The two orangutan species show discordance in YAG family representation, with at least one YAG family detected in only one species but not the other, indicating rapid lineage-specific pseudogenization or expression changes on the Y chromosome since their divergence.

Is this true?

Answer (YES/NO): NO